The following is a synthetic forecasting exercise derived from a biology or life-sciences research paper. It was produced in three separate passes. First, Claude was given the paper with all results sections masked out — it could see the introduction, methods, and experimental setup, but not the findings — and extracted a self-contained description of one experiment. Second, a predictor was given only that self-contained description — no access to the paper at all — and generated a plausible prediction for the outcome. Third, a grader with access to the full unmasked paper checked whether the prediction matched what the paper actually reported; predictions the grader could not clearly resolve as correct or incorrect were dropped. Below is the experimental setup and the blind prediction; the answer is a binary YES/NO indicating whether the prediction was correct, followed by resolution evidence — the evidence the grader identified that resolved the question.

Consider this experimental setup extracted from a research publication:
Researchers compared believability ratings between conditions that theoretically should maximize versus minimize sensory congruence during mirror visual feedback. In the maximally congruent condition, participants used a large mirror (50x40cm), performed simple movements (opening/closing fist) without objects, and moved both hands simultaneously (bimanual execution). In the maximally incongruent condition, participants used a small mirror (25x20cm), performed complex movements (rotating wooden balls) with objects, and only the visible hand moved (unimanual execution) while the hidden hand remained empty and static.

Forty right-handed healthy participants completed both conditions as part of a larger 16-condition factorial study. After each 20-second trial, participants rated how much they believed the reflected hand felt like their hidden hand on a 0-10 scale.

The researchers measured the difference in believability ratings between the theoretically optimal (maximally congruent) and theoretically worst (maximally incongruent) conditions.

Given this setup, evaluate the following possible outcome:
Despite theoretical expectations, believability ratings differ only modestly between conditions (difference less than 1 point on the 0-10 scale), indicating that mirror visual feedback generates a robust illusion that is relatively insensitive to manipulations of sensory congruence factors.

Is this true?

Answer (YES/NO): NO